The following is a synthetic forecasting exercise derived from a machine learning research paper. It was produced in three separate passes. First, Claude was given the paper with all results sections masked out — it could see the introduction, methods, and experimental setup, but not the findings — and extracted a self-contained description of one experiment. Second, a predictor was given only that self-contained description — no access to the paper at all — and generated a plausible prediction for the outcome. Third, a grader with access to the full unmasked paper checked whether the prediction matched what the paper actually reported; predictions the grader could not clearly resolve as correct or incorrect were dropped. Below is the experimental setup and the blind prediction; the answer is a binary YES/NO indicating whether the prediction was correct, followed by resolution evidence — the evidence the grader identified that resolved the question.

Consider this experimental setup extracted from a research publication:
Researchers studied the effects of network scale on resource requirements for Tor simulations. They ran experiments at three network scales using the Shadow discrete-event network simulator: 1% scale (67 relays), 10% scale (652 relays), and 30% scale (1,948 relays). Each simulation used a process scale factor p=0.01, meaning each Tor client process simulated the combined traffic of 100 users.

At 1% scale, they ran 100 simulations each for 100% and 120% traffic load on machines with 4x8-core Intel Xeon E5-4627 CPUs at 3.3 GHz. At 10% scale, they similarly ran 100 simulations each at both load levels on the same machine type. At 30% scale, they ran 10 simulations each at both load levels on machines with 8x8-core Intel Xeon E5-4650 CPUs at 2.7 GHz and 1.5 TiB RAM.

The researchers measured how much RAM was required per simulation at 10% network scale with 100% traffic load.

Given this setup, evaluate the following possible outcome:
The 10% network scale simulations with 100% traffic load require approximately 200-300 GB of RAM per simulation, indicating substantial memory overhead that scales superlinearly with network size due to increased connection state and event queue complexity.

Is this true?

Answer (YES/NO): NO